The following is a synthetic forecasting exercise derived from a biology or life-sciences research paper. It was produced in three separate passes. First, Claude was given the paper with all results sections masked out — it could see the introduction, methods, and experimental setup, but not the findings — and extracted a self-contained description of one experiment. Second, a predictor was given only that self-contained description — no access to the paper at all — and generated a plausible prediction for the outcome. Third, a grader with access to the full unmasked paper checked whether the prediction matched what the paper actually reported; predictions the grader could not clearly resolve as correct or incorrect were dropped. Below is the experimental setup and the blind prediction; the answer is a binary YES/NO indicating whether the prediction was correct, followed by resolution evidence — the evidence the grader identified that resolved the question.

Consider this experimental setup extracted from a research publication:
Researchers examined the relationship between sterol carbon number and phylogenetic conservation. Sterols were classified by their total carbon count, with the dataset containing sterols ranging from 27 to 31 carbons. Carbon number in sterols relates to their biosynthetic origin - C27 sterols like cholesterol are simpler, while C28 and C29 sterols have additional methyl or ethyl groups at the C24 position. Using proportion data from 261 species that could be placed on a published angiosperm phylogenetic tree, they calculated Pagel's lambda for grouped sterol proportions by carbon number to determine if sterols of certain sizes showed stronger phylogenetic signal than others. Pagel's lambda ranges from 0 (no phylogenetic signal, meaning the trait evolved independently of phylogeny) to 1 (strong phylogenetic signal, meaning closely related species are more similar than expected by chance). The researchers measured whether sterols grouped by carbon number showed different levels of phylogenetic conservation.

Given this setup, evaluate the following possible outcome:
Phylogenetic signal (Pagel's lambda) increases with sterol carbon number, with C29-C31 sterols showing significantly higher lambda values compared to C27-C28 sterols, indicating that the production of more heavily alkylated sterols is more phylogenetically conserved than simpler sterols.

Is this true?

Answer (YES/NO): NO